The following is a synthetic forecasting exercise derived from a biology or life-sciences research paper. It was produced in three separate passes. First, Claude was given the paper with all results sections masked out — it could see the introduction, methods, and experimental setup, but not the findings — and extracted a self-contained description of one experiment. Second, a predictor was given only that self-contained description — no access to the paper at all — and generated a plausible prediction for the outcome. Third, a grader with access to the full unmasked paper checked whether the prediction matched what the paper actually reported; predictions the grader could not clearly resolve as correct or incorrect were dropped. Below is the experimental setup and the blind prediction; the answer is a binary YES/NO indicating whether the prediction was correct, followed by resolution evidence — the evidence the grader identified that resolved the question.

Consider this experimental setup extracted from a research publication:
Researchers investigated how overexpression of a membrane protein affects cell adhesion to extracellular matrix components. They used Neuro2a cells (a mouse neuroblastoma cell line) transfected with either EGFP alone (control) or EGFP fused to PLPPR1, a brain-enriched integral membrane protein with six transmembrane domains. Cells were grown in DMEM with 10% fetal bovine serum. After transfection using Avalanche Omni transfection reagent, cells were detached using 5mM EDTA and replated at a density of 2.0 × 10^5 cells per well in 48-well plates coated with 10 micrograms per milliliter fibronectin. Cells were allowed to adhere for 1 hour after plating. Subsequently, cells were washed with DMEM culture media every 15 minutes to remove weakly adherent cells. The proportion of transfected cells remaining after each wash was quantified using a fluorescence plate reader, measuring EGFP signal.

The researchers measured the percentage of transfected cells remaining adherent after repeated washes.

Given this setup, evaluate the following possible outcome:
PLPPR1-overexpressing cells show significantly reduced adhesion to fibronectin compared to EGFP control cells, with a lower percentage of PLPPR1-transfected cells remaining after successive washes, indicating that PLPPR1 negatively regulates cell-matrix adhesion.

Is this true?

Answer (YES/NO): NO